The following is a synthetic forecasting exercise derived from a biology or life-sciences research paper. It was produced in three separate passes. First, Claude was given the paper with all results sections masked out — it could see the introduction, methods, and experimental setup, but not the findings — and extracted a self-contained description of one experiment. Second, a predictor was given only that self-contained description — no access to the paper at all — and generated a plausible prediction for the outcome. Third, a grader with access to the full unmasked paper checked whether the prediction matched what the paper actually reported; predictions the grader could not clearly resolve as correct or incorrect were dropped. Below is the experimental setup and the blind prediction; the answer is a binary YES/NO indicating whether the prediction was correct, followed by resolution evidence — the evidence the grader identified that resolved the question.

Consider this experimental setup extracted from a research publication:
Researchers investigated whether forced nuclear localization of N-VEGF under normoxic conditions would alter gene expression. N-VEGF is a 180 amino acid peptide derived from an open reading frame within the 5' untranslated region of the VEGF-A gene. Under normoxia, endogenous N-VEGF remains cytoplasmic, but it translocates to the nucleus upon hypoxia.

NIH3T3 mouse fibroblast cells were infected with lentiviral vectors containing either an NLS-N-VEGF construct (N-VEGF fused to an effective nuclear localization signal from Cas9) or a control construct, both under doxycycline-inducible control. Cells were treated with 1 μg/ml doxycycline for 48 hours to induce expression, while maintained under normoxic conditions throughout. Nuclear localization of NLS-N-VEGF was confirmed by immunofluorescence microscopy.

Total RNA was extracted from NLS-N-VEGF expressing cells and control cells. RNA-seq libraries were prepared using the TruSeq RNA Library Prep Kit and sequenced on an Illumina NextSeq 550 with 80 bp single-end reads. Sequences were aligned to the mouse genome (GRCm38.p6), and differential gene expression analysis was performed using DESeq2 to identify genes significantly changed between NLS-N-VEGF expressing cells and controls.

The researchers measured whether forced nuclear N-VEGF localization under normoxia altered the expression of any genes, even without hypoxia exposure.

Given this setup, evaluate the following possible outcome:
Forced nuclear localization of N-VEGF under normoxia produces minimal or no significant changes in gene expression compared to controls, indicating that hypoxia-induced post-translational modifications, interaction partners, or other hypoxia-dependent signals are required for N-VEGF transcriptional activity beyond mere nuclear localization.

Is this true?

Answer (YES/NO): NO